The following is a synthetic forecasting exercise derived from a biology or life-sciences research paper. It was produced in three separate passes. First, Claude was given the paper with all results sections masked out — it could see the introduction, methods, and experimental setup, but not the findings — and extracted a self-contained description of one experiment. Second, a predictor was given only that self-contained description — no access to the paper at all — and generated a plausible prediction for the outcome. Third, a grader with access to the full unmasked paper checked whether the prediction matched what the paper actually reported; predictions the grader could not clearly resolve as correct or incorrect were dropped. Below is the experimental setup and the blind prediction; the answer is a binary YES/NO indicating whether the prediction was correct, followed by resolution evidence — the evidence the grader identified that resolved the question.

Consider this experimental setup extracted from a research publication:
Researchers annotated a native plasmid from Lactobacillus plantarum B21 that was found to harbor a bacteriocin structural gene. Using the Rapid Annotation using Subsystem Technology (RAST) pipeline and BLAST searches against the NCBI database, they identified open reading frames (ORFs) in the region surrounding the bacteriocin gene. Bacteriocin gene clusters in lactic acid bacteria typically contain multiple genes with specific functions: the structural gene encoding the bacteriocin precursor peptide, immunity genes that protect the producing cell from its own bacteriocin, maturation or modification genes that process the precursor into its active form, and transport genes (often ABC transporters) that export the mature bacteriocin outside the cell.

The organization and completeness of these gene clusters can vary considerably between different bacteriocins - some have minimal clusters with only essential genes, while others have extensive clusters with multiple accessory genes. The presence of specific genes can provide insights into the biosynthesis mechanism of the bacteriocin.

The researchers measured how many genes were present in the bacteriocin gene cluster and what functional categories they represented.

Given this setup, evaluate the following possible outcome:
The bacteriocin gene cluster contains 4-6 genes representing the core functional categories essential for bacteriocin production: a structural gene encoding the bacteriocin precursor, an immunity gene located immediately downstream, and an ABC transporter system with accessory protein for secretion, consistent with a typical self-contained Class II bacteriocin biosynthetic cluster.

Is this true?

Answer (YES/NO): NO